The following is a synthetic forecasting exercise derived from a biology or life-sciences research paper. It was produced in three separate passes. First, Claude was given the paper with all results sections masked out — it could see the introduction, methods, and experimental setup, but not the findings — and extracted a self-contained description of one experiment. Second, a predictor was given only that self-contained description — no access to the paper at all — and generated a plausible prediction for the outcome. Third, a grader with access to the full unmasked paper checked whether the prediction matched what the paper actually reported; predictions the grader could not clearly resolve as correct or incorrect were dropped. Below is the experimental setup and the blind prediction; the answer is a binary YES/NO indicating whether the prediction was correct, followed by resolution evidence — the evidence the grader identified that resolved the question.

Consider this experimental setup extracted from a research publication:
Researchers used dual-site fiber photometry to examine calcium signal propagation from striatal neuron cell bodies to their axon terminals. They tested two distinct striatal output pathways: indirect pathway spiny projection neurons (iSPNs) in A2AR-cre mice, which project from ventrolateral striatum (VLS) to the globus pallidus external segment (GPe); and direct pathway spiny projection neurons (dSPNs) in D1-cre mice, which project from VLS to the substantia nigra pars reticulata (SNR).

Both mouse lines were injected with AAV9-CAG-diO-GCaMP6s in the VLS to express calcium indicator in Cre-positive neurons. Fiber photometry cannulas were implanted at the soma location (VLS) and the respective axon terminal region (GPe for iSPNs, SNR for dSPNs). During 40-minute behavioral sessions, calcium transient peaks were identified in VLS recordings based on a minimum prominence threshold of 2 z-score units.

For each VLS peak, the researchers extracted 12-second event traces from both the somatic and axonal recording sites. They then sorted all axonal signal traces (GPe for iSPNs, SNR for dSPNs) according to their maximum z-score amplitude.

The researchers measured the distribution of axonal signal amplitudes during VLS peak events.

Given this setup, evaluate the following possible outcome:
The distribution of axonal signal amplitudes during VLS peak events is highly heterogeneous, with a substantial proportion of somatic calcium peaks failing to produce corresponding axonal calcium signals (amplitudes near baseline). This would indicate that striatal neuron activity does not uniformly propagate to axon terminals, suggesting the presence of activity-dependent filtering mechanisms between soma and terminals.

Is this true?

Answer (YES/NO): NO